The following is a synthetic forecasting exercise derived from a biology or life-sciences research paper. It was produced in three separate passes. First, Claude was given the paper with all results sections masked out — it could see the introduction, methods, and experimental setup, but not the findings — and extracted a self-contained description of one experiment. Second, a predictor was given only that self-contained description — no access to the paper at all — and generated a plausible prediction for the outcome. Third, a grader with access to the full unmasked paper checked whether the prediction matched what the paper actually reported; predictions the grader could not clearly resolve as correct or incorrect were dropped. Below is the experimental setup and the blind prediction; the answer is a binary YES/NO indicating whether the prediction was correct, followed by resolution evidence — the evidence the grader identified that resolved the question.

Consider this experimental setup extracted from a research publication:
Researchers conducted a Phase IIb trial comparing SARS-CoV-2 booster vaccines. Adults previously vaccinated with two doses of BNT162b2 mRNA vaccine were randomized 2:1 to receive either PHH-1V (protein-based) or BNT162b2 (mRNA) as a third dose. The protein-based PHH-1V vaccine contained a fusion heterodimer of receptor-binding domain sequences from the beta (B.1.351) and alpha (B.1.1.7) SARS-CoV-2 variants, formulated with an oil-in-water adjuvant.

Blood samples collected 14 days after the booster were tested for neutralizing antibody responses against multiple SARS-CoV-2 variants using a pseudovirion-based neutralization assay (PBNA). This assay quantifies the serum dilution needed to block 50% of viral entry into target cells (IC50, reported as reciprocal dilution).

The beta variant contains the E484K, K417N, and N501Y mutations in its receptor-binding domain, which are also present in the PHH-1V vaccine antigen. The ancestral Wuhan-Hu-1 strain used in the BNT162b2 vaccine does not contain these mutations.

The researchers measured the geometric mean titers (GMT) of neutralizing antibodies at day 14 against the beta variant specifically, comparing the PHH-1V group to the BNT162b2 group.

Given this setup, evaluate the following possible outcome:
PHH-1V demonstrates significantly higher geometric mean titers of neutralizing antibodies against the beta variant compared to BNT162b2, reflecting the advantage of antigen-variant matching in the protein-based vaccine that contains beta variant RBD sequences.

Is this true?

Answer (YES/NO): YES